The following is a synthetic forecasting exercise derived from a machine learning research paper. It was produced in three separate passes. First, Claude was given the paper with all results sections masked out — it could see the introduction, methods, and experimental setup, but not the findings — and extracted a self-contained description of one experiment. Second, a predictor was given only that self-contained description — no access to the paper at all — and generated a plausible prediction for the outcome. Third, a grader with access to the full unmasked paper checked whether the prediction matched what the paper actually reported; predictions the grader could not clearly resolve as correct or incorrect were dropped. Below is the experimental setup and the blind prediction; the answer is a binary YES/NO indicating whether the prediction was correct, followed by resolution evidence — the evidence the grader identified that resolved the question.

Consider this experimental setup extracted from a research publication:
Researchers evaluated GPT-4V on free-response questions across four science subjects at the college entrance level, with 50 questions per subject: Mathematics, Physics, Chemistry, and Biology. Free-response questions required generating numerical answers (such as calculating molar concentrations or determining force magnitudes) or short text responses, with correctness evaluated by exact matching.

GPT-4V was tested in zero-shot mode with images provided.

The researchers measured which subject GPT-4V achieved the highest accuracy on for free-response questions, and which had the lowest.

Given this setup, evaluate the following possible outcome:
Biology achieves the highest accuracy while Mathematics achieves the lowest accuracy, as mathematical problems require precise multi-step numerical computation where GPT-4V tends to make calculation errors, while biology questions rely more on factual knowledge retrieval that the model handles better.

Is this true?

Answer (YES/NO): NO